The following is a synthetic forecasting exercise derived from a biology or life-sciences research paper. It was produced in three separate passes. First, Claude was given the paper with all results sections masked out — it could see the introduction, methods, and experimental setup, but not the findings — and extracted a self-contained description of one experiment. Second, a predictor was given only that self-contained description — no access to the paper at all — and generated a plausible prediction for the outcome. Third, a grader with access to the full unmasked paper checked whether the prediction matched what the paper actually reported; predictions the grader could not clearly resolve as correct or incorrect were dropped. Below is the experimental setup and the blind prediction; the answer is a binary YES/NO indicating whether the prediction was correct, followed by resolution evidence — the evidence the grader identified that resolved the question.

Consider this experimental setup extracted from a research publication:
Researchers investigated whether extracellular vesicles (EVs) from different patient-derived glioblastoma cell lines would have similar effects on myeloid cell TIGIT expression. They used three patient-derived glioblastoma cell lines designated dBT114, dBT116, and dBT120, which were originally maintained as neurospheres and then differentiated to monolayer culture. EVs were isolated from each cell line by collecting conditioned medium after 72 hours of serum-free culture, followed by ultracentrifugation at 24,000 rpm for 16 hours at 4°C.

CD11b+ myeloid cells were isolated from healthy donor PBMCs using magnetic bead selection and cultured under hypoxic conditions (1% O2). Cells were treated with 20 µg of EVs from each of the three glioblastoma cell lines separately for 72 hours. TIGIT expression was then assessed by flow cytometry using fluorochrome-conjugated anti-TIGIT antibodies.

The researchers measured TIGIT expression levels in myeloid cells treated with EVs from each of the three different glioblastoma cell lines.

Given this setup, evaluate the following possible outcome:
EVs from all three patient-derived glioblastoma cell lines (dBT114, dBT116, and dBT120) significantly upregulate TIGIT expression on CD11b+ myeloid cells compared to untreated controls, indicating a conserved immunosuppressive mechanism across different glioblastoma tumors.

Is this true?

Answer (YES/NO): YES